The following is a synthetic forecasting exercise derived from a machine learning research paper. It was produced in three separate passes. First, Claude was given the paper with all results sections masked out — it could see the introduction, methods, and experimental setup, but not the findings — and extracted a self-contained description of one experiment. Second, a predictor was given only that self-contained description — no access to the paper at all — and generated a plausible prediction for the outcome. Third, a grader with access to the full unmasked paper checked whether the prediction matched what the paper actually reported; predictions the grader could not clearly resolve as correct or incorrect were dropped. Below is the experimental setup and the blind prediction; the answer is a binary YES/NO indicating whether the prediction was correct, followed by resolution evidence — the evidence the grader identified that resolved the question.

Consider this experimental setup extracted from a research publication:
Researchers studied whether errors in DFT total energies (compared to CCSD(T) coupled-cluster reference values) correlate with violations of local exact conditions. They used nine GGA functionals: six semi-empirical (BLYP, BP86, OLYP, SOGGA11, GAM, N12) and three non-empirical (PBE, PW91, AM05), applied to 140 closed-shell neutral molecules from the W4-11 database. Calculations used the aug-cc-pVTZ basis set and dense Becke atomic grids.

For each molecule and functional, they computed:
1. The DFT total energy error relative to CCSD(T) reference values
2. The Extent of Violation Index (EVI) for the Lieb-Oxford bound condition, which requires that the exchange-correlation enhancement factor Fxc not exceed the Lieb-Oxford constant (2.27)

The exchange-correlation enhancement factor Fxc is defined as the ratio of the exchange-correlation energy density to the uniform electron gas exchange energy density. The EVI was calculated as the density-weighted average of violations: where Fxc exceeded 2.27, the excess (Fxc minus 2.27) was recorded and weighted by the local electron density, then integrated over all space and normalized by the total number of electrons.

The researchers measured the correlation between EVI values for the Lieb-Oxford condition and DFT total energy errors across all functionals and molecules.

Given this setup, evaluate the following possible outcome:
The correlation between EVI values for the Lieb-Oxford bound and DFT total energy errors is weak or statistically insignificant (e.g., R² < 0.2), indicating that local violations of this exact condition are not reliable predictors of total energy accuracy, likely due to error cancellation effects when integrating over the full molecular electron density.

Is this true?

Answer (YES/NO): NO